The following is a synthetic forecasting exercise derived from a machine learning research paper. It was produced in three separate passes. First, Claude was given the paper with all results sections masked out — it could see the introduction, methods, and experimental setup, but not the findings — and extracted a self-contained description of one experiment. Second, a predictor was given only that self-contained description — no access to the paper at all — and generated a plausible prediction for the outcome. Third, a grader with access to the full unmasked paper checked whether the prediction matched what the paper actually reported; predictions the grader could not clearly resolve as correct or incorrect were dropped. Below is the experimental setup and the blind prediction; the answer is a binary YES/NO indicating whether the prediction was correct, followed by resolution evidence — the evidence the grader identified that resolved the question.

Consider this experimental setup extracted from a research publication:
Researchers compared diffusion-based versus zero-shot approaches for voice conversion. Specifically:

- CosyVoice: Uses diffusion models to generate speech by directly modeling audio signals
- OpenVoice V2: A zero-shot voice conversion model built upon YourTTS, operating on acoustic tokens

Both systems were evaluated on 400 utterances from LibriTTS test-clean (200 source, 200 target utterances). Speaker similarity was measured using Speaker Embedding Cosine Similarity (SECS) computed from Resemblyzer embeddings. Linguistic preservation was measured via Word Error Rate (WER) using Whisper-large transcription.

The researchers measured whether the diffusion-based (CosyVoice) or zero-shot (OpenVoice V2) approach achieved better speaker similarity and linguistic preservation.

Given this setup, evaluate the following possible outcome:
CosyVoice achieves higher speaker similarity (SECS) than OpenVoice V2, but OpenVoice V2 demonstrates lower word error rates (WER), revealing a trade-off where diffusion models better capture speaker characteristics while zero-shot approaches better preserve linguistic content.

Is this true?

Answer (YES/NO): YES